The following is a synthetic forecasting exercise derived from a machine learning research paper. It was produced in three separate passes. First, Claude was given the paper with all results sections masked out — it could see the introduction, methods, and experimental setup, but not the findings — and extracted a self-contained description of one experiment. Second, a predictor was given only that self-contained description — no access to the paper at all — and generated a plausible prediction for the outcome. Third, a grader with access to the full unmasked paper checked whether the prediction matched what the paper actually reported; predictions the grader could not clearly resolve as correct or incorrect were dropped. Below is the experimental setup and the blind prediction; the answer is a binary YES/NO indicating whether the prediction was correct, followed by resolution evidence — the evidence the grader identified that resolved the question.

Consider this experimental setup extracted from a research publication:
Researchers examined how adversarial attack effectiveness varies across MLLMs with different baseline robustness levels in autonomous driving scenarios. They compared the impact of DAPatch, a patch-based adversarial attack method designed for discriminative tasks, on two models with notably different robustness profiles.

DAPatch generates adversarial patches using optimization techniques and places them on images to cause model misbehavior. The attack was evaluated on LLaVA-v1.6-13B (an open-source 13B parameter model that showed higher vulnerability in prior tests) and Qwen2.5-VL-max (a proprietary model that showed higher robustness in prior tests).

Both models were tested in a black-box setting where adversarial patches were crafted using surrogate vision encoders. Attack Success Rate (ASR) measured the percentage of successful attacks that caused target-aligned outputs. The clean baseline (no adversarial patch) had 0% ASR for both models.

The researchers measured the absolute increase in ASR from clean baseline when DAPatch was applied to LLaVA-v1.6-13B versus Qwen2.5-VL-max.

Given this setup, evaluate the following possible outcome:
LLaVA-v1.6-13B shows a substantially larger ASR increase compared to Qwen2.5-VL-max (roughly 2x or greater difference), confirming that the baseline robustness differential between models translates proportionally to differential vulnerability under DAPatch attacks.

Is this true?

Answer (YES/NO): YES